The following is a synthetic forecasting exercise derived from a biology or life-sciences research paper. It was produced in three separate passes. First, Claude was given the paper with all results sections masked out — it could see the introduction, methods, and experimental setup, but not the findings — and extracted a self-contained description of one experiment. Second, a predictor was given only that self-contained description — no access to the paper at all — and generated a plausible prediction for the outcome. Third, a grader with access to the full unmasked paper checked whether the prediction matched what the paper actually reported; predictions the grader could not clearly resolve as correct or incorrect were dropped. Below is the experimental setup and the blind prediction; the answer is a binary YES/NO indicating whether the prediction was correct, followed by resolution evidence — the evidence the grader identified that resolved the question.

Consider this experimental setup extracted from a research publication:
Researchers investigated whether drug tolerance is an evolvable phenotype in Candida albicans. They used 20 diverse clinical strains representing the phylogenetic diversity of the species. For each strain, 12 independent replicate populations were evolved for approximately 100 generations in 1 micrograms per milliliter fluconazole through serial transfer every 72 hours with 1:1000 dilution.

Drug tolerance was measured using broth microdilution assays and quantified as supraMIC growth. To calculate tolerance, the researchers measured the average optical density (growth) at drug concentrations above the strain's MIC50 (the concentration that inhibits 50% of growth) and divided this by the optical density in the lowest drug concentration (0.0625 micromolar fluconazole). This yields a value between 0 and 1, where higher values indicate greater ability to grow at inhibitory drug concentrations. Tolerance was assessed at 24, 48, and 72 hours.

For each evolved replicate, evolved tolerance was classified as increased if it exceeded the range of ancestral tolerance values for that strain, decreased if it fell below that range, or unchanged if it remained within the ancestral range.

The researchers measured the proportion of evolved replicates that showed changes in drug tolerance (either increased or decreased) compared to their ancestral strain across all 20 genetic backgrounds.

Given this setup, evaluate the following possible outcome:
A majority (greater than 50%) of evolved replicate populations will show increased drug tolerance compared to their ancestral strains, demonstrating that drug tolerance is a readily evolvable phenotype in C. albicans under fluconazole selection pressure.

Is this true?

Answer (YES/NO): NO